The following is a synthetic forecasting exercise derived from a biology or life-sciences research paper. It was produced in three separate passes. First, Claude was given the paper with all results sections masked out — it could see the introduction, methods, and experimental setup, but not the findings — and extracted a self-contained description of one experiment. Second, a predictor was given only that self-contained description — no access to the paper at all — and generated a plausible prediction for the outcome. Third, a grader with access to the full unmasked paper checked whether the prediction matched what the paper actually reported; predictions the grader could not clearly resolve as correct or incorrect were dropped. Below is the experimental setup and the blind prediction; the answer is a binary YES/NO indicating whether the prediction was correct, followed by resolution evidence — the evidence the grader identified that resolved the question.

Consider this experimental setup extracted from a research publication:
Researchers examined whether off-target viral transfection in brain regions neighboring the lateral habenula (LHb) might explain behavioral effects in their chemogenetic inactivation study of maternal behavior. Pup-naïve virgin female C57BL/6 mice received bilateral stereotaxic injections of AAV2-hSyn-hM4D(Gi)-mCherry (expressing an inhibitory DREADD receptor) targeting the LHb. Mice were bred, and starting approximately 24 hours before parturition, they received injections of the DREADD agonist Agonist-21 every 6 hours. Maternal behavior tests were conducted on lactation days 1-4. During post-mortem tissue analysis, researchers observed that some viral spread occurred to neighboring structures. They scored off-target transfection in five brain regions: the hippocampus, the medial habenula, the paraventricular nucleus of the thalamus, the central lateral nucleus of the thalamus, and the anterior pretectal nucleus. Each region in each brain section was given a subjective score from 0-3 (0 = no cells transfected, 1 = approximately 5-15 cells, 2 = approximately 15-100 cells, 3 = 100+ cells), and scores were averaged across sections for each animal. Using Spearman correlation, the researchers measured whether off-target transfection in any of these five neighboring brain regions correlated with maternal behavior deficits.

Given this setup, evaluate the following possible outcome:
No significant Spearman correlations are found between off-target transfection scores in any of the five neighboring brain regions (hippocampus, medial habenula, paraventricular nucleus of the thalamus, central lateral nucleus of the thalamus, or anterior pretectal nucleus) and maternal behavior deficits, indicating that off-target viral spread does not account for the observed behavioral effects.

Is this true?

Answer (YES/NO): YES